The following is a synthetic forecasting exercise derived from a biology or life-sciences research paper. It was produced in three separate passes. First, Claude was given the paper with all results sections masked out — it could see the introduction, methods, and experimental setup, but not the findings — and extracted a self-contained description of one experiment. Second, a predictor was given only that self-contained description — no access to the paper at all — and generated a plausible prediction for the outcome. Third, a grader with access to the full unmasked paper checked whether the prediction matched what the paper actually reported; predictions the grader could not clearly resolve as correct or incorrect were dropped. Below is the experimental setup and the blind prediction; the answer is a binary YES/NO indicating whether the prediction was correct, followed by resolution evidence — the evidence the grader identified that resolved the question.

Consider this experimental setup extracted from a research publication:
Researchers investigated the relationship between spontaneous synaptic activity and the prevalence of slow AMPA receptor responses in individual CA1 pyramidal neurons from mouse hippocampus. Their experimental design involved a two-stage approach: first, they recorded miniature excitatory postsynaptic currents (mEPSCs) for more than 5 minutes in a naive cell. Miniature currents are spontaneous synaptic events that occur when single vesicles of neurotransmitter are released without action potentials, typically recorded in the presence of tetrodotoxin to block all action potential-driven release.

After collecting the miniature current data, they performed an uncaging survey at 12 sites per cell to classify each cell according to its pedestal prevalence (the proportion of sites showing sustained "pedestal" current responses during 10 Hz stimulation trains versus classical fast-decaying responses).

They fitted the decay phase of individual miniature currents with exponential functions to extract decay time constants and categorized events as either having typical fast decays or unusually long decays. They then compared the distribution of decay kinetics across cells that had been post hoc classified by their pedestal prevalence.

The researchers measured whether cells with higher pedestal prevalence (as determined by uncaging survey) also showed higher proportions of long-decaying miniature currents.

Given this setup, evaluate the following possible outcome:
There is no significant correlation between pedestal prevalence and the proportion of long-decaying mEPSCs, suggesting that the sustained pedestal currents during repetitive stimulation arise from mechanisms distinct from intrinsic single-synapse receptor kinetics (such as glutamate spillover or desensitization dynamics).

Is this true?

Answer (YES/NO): NO